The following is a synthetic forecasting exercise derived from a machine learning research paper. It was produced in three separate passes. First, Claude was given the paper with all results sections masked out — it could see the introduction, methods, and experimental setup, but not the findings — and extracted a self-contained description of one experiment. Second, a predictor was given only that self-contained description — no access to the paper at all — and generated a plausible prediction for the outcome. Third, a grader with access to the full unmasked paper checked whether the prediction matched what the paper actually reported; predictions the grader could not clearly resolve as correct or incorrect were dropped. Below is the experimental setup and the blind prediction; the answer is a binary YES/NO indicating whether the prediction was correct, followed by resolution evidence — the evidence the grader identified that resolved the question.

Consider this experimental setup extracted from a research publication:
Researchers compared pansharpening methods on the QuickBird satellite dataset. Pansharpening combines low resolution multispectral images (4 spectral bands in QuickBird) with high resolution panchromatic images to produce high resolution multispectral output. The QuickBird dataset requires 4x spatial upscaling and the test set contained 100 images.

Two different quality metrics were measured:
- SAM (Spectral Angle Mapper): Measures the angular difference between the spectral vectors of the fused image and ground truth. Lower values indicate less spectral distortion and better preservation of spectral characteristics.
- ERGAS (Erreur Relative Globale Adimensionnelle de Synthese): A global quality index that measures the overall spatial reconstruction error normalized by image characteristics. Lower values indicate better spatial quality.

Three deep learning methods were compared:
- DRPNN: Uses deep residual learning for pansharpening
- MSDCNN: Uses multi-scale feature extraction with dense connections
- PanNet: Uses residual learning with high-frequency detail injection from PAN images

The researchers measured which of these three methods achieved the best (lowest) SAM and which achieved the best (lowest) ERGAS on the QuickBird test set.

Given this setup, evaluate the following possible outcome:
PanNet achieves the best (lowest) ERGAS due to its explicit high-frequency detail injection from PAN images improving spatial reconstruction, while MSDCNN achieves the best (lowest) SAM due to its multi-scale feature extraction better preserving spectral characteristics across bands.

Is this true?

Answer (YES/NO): NO